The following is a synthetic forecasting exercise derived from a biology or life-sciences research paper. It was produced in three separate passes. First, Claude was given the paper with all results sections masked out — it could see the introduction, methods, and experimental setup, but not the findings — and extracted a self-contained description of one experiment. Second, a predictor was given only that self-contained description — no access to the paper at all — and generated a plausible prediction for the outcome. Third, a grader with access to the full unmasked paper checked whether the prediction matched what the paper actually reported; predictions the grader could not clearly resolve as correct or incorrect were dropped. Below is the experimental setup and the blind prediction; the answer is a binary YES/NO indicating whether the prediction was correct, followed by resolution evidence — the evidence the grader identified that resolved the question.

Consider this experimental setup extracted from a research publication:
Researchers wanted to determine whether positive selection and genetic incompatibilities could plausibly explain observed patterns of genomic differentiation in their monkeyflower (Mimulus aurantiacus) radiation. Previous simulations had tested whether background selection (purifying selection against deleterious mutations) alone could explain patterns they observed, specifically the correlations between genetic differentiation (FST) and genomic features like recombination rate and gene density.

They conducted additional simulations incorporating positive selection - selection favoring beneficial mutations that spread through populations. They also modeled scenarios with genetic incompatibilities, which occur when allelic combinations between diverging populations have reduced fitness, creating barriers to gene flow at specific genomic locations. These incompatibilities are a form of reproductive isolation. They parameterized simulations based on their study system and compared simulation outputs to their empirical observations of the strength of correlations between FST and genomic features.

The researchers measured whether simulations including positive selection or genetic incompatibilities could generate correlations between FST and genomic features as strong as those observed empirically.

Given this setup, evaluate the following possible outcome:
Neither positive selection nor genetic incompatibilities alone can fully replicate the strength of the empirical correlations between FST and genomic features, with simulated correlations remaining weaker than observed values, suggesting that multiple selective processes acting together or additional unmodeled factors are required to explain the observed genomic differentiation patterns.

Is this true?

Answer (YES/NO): NO